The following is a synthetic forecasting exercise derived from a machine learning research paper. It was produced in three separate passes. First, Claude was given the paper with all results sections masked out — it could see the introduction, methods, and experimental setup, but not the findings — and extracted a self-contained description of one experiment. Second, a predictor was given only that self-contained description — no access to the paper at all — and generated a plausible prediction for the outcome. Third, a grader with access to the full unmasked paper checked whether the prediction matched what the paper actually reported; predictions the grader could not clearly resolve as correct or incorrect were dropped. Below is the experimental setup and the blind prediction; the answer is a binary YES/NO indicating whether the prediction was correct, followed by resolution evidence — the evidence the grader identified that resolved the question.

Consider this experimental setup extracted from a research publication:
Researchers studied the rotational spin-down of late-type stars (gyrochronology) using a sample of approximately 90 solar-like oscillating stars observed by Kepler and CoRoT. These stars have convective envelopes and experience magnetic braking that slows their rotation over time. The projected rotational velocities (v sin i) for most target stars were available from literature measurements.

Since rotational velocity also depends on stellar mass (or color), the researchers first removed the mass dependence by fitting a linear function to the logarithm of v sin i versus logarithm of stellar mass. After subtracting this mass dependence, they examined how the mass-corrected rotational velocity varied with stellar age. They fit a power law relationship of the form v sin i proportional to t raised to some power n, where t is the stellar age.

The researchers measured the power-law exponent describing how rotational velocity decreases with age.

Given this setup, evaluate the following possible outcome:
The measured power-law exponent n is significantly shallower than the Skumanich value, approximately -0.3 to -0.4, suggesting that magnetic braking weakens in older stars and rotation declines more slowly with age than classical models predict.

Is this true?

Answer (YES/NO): NO